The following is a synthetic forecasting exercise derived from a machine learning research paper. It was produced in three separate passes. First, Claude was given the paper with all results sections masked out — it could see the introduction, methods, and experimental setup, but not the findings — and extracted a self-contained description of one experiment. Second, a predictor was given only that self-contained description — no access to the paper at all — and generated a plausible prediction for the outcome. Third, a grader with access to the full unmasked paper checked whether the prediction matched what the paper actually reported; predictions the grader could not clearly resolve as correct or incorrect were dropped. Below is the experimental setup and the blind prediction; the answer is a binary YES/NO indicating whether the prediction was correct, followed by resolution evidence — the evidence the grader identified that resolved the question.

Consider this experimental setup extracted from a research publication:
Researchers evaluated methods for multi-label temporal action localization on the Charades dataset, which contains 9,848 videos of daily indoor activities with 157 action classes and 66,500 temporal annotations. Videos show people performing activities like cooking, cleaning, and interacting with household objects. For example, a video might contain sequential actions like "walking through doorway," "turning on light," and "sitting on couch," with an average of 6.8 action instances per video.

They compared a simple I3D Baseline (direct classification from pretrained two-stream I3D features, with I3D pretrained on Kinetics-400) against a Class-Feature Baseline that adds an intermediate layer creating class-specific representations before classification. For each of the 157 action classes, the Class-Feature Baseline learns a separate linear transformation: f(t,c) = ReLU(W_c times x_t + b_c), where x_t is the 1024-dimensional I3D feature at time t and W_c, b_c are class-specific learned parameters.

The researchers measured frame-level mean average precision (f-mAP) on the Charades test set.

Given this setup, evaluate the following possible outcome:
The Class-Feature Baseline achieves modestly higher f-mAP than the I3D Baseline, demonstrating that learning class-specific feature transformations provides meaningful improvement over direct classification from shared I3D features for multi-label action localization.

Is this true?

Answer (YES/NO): NO